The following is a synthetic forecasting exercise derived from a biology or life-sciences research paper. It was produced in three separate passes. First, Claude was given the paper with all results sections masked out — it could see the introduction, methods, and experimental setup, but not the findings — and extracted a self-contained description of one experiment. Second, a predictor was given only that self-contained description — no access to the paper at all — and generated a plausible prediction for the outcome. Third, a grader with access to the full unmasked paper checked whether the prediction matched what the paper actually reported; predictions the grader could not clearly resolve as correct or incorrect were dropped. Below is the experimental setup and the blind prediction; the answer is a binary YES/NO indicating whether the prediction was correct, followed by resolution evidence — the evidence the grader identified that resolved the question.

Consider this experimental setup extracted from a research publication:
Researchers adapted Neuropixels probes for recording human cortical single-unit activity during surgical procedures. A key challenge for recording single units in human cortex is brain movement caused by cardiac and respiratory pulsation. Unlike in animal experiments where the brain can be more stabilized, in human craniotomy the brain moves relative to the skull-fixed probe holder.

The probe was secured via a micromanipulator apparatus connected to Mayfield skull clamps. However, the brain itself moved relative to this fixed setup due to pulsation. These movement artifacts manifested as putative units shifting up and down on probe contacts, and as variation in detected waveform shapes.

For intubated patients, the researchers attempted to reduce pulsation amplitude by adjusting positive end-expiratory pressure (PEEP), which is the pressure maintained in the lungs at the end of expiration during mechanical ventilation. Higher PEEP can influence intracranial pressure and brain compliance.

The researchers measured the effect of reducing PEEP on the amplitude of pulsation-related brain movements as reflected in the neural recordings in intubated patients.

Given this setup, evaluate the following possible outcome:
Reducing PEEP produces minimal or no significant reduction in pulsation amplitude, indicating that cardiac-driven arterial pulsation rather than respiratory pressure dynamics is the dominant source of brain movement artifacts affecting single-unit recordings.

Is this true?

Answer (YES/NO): NO